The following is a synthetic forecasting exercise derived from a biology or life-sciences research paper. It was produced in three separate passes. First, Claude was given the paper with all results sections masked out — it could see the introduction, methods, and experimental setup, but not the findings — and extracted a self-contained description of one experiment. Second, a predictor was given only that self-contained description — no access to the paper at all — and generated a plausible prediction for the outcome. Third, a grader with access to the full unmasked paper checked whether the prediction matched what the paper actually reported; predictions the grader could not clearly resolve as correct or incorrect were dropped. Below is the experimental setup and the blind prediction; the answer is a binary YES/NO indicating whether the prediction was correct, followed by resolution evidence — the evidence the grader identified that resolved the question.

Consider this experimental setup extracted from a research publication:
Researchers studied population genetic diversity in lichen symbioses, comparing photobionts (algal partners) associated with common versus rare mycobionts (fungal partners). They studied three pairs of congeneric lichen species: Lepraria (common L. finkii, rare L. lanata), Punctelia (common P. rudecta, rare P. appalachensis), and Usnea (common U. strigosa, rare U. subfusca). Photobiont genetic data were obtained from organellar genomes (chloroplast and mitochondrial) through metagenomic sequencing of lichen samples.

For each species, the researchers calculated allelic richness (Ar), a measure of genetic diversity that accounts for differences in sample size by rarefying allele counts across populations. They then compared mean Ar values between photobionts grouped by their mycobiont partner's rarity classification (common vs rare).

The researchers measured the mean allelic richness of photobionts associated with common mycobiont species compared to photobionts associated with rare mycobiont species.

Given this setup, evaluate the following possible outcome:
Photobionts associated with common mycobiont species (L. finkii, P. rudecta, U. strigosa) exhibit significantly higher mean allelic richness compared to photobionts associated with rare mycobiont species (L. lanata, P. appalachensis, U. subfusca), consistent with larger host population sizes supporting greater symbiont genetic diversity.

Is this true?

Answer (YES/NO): YES